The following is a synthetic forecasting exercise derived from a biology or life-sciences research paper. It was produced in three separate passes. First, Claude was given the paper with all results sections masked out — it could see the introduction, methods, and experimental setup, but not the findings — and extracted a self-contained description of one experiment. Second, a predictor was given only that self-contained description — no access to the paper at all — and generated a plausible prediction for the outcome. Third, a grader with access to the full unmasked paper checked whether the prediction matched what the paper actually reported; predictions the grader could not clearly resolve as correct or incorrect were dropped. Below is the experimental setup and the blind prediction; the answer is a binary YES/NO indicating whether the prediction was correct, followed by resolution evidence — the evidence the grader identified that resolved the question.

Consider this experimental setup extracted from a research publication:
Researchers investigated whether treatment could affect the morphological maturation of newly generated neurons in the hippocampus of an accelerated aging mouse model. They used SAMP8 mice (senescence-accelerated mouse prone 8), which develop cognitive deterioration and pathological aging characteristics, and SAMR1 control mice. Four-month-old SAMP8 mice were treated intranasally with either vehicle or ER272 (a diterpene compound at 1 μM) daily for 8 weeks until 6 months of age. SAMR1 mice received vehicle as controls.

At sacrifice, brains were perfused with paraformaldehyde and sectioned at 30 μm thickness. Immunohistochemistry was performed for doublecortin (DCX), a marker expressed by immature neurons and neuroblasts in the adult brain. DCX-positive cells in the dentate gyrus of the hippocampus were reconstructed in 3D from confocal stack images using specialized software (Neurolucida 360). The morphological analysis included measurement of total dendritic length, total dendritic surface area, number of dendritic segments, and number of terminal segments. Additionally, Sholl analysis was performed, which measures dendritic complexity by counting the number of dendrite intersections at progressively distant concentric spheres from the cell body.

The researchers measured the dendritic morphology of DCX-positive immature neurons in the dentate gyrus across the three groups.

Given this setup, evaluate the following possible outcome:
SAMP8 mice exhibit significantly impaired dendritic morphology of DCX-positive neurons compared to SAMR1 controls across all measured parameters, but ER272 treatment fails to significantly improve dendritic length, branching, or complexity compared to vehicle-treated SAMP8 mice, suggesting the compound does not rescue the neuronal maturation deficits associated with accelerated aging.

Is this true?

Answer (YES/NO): NO